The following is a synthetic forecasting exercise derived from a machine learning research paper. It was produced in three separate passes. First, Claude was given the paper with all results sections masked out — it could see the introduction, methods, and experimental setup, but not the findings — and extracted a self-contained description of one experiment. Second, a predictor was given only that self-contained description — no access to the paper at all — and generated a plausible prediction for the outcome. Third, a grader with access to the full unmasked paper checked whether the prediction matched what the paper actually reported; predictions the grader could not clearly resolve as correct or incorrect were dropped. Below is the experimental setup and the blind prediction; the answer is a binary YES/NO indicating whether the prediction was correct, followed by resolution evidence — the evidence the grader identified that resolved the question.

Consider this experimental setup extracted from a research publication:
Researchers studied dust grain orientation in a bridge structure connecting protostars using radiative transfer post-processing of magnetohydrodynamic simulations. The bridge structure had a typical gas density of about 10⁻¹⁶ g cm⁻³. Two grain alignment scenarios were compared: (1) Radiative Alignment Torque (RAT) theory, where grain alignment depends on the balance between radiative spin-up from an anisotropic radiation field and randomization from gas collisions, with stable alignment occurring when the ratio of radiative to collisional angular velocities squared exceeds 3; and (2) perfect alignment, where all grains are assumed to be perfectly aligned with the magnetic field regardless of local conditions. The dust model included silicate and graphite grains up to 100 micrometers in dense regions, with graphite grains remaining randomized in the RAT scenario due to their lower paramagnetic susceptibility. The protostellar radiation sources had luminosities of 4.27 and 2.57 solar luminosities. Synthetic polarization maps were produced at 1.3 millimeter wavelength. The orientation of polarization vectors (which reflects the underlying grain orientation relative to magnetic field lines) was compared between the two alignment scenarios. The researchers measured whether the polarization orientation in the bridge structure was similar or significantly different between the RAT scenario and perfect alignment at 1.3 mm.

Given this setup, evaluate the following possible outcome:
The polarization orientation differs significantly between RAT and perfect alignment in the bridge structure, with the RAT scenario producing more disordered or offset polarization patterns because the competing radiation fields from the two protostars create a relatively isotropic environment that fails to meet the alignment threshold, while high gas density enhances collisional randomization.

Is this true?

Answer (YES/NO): NO